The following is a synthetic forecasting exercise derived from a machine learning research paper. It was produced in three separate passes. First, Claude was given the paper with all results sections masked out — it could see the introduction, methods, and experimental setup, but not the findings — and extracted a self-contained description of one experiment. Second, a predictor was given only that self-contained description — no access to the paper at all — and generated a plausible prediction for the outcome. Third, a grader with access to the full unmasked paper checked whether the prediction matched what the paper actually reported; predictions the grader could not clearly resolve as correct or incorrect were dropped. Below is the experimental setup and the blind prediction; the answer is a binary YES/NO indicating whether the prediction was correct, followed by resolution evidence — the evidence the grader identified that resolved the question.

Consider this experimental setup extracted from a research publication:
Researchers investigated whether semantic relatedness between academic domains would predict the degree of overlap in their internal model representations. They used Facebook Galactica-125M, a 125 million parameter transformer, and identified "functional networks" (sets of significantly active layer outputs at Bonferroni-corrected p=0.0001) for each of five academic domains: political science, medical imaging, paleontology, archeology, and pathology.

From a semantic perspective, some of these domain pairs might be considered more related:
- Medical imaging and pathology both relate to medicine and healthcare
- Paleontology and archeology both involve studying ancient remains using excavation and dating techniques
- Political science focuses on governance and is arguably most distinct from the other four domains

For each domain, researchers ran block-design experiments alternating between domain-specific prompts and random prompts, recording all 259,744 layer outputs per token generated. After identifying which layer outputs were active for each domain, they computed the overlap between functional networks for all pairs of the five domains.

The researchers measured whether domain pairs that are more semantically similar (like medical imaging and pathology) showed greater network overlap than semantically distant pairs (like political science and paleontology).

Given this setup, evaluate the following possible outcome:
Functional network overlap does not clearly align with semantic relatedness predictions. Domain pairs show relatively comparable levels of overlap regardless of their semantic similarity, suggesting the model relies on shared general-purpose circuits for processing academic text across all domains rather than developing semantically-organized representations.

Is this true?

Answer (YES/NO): NO